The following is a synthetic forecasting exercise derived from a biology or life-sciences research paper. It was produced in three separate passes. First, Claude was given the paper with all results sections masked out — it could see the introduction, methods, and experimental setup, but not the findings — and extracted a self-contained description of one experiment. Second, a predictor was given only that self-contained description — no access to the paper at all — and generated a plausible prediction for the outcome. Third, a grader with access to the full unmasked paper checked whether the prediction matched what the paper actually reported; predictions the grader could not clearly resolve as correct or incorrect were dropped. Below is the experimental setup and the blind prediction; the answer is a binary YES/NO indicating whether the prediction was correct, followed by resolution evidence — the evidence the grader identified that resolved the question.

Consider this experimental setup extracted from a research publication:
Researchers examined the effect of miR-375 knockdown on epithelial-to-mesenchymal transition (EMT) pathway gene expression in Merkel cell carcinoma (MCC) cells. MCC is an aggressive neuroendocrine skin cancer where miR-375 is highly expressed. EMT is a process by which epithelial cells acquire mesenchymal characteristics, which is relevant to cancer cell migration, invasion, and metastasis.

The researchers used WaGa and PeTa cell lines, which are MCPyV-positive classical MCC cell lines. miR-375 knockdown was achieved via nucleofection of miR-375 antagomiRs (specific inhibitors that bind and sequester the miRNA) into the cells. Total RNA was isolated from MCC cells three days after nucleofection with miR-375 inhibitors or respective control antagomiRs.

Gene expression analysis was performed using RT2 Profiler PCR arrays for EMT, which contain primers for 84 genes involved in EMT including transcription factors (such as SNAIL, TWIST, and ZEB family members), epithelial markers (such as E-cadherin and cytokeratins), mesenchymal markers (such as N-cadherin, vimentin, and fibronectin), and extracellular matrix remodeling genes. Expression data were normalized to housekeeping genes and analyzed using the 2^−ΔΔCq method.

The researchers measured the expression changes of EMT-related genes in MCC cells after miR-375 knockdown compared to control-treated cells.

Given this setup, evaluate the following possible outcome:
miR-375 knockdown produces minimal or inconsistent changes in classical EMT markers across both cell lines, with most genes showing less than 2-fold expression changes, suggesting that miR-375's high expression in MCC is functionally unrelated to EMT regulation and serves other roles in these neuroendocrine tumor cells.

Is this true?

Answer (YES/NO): NO